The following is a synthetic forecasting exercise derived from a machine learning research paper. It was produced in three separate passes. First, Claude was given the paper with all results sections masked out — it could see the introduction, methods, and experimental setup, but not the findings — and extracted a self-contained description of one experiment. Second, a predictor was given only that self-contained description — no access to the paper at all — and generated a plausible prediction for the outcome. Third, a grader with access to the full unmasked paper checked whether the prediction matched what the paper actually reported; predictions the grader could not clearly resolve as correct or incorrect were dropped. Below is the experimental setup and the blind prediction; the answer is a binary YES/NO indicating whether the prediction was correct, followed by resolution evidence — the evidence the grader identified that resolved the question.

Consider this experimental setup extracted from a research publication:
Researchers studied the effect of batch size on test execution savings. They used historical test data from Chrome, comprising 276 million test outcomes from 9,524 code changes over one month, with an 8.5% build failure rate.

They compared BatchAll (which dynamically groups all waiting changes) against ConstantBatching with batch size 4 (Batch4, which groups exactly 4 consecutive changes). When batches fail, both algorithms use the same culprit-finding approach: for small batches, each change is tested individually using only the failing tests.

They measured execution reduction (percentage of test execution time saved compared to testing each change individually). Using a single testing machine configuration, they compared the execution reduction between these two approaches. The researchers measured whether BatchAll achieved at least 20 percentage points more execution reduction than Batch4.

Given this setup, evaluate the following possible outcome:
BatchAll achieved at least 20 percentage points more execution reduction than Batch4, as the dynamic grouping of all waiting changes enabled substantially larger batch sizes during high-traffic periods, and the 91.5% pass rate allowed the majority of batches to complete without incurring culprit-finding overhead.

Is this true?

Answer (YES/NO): YES